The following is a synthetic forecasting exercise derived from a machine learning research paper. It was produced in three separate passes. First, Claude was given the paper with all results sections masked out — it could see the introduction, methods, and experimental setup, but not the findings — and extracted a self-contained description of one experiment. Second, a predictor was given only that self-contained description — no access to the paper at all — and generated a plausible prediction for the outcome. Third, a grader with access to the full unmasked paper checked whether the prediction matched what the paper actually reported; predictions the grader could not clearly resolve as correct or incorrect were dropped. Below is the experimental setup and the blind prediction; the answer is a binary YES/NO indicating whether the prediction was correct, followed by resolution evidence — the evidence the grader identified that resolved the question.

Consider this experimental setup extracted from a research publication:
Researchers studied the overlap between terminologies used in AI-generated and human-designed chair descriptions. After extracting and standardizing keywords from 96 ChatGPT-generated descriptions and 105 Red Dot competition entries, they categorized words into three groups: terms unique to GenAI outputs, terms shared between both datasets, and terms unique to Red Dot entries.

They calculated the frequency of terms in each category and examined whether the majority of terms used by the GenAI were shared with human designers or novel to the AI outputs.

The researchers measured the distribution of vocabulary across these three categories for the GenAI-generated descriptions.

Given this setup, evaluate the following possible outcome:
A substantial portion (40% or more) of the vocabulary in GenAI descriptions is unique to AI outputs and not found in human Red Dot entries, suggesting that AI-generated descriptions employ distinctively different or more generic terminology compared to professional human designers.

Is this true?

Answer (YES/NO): YES